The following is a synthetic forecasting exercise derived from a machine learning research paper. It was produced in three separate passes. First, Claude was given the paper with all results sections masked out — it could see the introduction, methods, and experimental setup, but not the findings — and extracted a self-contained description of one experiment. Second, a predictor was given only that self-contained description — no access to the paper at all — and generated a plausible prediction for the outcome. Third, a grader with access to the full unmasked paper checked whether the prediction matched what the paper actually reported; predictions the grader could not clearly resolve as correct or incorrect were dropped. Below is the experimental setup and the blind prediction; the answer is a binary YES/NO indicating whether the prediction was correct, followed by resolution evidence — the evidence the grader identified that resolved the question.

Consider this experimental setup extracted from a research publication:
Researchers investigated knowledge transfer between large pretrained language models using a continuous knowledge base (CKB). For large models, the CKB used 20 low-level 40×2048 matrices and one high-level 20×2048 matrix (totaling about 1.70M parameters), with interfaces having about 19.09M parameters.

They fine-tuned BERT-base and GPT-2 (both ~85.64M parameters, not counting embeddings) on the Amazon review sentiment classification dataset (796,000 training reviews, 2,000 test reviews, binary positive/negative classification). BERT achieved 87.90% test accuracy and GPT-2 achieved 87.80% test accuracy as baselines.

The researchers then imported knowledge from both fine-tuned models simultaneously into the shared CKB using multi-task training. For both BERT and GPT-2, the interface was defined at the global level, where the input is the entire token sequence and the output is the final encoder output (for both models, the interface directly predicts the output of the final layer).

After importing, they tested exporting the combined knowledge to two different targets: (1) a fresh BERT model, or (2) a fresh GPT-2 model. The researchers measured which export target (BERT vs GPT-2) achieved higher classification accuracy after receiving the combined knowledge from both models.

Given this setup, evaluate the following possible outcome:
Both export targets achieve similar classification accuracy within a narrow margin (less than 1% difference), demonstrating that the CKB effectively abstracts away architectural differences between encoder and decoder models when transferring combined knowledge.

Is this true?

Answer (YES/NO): YES